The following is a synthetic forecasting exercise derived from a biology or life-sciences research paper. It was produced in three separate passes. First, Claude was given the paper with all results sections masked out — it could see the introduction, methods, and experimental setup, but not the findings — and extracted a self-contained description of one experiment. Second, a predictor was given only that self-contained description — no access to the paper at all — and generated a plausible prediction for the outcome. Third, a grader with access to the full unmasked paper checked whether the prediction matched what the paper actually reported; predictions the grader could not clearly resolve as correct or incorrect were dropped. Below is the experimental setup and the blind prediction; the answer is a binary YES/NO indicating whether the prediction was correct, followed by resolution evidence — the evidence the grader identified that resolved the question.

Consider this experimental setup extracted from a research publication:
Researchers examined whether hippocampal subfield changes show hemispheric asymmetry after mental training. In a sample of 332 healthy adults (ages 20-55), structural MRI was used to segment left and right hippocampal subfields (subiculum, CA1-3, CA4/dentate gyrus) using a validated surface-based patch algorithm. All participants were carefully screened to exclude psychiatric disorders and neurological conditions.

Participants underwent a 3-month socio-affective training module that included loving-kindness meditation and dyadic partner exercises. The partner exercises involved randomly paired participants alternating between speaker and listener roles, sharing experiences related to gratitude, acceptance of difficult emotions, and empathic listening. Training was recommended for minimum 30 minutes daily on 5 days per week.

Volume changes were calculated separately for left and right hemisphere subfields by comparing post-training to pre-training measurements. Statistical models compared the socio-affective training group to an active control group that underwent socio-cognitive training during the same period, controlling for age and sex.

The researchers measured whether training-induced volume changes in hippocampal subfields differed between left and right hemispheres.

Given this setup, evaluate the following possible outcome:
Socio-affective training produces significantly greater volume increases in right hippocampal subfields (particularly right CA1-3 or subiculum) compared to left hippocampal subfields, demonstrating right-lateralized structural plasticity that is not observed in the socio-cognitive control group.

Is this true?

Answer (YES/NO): NO